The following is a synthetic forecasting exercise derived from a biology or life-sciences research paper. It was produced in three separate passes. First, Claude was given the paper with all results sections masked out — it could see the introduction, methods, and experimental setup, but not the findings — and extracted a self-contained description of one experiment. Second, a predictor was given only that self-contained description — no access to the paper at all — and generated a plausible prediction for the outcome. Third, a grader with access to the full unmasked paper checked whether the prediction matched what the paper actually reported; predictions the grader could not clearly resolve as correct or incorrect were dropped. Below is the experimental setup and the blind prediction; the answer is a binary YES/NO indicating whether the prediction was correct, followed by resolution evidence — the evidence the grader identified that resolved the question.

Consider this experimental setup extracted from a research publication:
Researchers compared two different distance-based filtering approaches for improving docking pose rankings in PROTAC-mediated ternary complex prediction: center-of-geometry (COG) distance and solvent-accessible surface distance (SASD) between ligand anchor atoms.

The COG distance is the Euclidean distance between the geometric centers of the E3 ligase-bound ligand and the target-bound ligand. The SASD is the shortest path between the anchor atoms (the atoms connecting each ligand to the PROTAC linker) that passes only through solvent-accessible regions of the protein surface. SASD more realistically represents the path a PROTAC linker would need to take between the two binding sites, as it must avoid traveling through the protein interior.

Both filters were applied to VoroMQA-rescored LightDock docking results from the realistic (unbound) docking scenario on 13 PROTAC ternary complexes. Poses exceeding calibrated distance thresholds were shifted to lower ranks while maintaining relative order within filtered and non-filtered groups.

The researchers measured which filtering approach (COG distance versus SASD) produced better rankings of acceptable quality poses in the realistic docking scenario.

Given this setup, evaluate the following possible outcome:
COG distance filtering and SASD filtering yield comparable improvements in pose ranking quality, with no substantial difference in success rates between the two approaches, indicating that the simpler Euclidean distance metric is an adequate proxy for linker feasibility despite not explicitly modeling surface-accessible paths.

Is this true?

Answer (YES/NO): NO